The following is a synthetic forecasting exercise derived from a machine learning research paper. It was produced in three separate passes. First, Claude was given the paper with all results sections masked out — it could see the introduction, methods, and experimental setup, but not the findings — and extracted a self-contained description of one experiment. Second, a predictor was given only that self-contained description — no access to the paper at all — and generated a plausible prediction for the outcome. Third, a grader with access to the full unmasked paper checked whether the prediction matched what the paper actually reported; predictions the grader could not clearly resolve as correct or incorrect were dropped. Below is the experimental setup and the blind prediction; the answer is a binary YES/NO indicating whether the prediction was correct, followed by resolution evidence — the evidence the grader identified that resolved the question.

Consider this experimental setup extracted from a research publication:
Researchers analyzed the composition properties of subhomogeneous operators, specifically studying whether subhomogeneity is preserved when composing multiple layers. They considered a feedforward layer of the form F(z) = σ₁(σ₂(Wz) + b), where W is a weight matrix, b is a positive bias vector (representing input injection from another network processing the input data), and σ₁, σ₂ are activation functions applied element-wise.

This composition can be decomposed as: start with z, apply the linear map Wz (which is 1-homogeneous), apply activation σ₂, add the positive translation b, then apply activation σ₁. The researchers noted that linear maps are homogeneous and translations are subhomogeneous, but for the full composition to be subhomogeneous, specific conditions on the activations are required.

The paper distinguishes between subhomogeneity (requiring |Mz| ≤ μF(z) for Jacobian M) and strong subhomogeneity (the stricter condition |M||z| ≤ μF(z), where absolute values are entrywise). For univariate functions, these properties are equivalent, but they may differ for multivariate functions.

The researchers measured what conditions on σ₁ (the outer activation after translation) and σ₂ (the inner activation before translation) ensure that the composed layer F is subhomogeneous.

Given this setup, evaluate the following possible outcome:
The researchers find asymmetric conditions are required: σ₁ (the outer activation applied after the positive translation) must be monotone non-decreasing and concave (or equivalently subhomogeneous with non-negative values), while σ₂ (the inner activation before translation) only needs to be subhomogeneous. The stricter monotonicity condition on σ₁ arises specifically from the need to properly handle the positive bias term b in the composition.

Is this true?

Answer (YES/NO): NO